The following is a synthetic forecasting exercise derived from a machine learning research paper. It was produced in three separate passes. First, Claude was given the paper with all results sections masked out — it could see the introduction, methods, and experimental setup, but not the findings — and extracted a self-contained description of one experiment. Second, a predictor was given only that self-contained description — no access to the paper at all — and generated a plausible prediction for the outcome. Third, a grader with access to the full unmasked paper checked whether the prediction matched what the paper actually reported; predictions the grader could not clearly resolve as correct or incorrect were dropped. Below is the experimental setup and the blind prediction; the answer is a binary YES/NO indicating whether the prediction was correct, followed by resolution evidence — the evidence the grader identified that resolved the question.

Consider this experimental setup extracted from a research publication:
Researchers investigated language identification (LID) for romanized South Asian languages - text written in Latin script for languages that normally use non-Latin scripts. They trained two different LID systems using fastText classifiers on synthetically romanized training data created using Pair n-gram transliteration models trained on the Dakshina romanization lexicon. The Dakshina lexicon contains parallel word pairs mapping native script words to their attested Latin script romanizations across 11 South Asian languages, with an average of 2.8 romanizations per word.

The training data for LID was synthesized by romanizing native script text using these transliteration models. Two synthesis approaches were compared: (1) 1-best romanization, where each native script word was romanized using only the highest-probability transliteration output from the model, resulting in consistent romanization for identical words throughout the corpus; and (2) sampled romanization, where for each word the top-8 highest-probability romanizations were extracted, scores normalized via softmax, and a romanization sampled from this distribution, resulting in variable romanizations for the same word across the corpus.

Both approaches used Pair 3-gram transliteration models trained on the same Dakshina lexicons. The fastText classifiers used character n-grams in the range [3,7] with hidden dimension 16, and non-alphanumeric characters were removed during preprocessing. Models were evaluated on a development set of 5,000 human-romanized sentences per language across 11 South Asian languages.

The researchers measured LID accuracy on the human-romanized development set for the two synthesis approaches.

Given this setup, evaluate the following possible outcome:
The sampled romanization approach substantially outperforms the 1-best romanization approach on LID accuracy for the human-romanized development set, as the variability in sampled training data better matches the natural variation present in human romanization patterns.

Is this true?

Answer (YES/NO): YES